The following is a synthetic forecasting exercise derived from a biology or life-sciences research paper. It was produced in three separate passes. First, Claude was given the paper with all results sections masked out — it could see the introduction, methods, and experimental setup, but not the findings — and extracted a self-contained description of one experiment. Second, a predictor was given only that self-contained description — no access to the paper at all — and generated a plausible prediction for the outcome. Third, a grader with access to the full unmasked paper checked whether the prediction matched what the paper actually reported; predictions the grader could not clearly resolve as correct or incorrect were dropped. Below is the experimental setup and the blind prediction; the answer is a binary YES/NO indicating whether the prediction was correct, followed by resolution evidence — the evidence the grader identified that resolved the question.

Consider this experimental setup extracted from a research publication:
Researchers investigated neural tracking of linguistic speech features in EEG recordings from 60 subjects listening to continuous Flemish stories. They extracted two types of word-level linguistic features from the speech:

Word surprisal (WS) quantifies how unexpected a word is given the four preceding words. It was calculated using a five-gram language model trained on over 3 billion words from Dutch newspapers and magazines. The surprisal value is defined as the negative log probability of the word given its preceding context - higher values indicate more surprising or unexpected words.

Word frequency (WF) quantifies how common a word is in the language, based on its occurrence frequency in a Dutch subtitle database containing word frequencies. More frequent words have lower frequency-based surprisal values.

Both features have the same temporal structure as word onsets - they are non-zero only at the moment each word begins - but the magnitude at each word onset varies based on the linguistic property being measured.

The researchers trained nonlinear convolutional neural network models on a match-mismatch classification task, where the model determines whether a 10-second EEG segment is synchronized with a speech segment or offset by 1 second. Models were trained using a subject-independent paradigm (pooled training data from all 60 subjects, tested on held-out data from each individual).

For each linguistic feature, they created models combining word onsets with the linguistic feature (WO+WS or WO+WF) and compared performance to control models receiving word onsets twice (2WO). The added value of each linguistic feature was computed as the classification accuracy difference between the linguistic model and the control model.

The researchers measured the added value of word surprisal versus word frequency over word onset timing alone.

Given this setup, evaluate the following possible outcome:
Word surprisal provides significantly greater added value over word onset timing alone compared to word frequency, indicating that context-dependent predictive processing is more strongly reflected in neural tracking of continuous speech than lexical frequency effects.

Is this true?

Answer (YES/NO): NO